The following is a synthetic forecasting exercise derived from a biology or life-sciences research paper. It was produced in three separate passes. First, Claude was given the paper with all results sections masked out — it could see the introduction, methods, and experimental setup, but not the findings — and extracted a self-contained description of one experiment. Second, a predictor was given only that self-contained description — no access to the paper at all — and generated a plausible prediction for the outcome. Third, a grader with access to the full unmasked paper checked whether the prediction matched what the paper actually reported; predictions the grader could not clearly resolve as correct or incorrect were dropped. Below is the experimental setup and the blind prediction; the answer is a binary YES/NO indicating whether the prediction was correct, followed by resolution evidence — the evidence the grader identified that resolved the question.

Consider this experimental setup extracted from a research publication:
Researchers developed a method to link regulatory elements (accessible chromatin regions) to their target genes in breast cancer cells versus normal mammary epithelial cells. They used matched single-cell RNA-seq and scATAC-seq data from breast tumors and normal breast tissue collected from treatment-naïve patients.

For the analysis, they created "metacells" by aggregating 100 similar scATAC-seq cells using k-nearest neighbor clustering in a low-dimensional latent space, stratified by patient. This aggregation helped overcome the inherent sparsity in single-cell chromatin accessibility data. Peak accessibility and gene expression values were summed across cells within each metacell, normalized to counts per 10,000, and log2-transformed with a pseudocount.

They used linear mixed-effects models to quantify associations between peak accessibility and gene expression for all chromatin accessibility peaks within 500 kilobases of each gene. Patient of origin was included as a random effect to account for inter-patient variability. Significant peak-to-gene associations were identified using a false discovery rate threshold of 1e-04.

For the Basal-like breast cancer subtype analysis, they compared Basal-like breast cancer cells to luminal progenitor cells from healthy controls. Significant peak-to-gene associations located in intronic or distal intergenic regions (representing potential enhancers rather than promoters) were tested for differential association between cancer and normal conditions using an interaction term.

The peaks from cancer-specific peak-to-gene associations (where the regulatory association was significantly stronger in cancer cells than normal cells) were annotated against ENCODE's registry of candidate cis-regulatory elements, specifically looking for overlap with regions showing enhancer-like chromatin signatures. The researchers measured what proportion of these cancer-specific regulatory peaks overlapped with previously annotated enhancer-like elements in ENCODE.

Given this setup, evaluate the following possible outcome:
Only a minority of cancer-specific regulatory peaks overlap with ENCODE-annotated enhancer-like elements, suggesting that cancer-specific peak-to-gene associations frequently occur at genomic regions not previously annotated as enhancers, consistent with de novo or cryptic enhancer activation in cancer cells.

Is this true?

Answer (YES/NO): NO